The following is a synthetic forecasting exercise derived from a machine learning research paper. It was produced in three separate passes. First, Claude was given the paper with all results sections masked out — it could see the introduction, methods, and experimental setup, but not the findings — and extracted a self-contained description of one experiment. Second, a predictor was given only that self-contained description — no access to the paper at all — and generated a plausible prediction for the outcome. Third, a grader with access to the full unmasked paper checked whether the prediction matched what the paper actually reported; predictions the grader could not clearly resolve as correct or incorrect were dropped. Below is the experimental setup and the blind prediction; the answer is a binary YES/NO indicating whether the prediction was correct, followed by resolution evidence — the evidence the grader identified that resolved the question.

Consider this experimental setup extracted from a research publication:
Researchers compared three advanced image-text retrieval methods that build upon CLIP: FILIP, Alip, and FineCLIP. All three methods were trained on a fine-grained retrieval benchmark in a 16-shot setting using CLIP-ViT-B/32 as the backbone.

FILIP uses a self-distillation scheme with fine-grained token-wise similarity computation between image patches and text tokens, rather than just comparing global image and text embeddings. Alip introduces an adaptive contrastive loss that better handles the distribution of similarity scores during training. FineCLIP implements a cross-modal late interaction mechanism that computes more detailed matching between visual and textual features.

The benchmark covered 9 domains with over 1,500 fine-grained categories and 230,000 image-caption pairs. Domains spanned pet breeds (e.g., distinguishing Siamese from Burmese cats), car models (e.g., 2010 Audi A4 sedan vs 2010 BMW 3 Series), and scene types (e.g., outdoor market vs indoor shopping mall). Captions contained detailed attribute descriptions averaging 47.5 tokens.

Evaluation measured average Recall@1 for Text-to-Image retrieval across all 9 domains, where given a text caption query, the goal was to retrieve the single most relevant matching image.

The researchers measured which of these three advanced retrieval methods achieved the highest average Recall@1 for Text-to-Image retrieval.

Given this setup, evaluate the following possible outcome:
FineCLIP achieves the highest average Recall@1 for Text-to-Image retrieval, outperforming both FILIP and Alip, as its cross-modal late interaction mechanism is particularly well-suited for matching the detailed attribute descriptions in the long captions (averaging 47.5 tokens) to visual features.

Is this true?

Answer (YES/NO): YES